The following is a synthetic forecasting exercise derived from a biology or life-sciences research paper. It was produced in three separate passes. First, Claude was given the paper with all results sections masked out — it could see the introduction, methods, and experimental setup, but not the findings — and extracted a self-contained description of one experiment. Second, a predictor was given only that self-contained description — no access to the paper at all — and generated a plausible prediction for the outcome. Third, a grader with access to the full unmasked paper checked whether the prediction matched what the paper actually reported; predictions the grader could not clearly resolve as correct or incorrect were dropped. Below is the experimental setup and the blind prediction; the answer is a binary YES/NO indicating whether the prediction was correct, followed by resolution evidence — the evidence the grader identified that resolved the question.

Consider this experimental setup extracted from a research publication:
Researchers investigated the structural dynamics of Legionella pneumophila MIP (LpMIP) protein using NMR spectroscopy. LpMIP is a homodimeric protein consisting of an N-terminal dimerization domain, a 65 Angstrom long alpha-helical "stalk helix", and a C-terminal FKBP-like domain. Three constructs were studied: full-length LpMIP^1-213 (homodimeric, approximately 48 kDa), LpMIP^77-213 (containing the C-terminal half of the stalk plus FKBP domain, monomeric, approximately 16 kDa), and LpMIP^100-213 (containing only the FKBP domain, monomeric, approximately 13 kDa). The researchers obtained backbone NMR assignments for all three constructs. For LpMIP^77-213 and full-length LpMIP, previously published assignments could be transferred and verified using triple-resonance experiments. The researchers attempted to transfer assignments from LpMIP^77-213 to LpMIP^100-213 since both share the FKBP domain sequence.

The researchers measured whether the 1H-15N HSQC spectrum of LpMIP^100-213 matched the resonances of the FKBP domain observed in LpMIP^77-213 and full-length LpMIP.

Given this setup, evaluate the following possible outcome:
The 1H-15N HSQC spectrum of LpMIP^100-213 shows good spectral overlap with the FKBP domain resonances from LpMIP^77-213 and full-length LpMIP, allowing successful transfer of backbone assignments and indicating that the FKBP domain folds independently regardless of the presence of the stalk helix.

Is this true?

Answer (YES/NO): NO